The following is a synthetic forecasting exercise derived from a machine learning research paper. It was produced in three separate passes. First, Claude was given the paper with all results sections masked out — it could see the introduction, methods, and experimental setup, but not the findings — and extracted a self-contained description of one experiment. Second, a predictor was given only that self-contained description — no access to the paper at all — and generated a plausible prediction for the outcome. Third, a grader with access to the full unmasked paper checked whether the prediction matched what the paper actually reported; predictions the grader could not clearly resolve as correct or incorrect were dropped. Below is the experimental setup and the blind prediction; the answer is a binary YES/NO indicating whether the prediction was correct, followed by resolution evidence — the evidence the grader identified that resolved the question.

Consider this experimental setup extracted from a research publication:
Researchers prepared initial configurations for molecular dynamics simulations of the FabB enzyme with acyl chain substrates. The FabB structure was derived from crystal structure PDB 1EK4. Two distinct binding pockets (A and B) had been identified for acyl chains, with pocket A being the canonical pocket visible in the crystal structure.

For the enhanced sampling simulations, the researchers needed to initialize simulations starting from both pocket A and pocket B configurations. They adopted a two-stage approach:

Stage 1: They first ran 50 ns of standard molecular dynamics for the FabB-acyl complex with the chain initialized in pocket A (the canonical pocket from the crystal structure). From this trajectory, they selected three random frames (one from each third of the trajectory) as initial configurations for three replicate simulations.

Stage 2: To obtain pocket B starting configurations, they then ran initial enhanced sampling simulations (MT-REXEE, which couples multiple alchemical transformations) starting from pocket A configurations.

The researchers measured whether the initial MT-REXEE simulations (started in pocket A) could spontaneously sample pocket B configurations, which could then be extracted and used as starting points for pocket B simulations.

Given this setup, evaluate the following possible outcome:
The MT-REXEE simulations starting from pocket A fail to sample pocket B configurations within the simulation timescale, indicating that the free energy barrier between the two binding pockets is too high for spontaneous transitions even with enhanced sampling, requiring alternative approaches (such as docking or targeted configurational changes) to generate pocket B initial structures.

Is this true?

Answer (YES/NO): NO